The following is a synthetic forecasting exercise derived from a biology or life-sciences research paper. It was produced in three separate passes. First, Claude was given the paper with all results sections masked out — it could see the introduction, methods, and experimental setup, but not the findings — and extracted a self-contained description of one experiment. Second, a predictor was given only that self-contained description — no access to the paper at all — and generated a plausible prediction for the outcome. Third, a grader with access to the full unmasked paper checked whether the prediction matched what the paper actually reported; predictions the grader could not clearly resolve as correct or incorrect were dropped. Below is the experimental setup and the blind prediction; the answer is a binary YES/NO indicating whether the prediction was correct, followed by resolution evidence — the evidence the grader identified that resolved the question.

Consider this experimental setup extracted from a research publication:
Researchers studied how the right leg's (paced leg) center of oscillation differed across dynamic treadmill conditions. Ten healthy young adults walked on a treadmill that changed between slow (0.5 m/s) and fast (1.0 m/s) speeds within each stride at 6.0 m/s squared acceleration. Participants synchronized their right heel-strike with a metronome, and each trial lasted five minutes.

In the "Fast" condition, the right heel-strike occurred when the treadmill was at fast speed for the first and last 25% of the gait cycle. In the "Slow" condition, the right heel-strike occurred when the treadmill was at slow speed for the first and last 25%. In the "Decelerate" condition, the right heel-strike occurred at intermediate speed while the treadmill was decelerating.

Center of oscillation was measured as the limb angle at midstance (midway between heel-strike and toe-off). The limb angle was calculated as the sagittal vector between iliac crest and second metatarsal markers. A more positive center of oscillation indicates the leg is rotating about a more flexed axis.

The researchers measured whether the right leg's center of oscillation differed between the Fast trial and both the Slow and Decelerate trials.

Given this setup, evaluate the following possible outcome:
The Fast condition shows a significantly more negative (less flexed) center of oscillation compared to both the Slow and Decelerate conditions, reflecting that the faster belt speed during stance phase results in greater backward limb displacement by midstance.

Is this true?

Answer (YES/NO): NO